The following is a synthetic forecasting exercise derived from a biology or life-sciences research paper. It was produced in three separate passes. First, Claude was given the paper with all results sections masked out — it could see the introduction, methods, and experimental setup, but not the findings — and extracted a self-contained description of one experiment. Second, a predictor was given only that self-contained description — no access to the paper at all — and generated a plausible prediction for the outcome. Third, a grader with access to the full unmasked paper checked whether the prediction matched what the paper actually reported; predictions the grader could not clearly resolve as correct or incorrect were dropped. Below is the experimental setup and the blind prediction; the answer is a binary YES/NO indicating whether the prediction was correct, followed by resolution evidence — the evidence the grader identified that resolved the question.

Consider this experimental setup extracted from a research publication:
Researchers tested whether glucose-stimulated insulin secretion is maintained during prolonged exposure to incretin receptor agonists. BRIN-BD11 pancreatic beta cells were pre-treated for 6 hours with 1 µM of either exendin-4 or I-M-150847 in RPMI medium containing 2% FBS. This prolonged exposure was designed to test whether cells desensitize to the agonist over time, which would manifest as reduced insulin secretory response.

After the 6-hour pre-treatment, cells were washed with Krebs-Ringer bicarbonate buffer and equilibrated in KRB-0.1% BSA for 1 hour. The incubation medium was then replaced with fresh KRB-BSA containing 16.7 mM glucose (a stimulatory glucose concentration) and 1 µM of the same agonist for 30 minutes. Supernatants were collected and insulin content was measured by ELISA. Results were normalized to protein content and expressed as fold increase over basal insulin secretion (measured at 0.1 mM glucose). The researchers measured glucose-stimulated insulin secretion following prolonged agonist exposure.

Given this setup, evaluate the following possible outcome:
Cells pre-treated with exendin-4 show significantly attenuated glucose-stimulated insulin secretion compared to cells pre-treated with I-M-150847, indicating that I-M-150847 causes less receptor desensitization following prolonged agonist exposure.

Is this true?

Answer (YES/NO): NO